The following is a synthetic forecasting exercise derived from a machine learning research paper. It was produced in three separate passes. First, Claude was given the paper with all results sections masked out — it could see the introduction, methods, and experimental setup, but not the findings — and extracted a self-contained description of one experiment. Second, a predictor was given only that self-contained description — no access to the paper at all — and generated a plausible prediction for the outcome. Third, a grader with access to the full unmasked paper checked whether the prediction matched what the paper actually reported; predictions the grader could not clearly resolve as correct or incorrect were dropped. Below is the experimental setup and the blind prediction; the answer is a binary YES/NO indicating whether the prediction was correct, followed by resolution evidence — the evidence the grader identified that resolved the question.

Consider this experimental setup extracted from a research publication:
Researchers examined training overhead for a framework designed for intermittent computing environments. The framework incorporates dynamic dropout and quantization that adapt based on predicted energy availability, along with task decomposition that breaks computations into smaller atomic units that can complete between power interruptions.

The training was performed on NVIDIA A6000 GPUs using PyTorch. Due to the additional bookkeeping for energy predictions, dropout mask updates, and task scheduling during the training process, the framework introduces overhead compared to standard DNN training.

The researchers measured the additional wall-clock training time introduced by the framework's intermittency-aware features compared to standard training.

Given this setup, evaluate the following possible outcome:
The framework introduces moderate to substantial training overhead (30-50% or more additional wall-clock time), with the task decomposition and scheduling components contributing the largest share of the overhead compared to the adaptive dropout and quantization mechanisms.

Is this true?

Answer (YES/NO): NO